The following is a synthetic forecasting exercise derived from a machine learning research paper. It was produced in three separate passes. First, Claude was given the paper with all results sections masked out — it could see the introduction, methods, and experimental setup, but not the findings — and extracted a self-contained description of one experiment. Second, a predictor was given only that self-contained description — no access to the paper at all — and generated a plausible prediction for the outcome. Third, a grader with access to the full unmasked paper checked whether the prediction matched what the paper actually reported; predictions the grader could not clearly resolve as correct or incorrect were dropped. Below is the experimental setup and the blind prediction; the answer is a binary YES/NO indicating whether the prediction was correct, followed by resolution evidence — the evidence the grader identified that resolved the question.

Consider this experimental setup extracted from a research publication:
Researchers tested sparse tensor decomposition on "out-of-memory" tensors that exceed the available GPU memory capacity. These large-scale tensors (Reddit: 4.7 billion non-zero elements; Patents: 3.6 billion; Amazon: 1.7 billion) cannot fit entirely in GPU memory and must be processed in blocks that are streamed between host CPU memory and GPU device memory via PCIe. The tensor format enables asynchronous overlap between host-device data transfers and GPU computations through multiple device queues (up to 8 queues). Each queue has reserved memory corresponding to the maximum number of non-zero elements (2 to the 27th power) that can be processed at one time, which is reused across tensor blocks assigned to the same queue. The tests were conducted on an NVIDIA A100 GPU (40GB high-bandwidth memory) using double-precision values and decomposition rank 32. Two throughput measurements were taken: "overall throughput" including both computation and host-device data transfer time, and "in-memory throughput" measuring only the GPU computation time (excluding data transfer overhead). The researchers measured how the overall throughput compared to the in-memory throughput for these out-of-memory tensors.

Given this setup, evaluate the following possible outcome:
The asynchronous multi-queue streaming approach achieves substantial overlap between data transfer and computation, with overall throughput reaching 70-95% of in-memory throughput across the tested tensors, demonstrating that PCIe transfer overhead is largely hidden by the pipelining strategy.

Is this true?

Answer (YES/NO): NO